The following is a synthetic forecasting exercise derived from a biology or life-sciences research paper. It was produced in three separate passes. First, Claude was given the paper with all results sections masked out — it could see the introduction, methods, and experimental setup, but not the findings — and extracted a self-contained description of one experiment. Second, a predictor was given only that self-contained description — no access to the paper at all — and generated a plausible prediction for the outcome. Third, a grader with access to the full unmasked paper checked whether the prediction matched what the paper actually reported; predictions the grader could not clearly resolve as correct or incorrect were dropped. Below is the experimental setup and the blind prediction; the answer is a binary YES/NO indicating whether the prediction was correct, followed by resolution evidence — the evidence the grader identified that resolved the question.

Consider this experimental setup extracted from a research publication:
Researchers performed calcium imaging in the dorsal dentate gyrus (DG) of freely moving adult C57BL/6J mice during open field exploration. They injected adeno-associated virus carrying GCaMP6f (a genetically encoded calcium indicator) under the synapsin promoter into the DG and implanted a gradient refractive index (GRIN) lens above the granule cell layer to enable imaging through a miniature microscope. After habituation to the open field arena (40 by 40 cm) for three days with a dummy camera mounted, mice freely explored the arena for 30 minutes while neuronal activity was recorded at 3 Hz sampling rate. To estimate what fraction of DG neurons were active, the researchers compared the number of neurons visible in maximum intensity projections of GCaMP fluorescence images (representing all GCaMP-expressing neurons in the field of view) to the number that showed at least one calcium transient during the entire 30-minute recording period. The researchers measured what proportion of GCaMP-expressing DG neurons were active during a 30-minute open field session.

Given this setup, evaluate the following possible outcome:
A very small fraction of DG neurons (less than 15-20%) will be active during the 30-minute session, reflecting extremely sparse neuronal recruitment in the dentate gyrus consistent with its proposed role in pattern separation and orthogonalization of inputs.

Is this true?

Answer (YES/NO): NO